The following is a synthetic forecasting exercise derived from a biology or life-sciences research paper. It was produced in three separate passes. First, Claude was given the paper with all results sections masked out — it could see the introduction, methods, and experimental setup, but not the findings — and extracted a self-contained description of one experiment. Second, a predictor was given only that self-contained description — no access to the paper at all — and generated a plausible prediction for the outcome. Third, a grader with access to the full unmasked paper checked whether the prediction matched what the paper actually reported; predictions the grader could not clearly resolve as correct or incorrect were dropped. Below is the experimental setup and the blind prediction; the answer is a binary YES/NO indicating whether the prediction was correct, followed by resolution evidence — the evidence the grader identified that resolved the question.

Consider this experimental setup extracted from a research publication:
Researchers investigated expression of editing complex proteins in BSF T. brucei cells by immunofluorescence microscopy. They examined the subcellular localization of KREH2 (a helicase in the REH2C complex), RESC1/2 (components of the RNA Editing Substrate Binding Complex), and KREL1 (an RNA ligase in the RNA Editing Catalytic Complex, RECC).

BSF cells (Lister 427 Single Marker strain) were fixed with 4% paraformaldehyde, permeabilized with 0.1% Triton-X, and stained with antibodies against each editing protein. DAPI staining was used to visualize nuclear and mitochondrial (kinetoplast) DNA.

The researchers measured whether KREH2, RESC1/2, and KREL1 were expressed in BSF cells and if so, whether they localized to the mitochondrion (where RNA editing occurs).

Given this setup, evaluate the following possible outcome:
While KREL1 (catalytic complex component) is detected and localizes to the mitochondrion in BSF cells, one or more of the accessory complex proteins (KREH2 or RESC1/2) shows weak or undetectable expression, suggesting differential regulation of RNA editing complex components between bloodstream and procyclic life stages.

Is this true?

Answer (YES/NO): NO